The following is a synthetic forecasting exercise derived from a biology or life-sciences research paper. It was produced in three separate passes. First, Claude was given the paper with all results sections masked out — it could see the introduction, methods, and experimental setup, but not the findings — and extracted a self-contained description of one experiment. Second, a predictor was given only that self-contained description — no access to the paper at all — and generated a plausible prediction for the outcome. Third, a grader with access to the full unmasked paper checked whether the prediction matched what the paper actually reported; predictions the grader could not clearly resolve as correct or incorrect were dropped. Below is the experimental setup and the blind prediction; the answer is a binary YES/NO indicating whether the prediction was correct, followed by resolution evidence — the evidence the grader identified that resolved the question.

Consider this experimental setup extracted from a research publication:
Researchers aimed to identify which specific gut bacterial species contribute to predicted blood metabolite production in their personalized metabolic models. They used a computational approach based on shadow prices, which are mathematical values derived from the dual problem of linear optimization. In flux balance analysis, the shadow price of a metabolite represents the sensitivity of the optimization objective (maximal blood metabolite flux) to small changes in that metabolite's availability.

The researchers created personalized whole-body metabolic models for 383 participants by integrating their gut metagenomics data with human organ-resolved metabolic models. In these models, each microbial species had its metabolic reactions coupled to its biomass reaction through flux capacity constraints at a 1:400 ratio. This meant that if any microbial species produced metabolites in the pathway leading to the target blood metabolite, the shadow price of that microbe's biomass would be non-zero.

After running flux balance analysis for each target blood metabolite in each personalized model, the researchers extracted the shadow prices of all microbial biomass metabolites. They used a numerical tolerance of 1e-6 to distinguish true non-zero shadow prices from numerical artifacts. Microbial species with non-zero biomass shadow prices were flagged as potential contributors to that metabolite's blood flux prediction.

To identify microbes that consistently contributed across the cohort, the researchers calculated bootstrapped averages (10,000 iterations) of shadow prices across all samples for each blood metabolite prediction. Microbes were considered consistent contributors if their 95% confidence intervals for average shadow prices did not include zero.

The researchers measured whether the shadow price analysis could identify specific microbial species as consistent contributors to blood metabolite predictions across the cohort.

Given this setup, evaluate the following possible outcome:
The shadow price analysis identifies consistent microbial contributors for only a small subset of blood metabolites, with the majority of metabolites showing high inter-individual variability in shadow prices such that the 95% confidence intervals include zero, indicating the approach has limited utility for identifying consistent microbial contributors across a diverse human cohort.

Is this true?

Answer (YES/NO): NO